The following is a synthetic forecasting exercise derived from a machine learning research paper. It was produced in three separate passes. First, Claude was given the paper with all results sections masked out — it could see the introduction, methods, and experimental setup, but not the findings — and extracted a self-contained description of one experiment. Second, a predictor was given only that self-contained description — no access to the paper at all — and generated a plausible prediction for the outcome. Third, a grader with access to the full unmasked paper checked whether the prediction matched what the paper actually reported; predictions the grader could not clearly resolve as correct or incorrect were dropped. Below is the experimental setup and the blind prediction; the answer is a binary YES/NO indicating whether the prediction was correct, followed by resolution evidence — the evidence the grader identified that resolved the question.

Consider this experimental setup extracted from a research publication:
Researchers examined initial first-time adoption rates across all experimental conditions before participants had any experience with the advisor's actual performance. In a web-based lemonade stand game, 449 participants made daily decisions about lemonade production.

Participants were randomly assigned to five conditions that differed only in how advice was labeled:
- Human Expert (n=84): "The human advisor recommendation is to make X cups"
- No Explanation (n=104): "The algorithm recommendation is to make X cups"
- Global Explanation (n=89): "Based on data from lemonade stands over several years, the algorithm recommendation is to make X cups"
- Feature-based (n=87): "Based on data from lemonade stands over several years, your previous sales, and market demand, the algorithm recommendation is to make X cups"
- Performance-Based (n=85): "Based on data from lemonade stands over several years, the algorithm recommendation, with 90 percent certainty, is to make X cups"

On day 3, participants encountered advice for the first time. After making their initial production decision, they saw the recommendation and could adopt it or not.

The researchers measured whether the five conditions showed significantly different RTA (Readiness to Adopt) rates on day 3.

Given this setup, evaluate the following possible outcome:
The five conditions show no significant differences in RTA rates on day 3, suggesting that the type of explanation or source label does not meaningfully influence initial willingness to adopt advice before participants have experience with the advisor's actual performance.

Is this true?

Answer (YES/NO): NO